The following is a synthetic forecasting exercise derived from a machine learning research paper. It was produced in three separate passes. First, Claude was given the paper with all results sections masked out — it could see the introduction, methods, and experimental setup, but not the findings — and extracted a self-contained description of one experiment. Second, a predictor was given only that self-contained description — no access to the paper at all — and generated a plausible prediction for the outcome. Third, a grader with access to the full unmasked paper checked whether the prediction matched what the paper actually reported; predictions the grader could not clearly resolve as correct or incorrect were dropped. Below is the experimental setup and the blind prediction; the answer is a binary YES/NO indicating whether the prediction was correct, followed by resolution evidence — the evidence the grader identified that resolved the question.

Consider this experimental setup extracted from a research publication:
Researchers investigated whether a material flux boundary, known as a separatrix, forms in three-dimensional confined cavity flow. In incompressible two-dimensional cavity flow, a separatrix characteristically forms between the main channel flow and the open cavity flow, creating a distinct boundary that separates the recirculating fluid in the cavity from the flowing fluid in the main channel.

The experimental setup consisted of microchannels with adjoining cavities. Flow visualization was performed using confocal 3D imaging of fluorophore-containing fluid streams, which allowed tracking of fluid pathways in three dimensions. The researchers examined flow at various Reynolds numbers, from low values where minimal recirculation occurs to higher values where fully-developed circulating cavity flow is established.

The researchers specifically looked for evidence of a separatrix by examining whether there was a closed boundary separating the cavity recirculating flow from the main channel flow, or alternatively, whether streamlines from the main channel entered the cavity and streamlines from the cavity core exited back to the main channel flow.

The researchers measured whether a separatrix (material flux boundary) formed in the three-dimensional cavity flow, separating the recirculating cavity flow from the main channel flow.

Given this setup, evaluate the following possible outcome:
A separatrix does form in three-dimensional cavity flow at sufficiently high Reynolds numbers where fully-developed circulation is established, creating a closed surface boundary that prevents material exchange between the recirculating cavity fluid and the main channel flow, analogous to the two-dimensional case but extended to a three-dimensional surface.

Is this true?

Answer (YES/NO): NO